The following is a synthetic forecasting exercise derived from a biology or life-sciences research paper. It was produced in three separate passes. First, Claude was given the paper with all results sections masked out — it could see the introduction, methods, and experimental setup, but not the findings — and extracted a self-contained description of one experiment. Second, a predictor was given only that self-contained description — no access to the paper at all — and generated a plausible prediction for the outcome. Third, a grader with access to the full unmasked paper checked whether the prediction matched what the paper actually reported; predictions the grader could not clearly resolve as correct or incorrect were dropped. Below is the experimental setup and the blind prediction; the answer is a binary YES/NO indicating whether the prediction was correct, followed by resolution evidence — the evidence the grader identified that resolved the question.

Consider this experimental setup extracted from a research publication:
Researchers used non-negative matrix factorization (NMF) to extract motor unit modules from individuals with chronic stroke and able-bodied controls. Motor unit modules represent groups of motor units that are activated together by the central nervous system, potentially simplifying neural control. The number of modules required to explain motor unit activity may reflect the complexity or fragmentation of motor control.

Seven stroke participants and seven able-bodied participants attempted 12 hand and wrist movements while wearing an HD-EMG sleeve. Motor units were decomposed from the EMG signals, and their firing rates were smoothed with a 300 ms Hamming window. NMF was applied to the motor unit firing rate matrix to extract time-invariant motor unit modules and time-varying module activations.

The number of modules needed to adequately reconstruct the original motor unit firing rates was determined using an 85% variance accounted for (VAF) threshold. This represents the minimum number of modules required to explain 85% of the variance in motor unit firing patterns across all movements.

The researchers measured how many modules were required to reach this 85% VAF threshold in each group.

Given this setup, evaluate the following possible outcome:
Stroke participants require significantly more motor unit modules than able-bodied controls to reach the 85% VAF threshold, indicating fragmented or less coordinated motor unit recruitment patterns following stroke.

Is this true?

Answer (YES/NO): YES